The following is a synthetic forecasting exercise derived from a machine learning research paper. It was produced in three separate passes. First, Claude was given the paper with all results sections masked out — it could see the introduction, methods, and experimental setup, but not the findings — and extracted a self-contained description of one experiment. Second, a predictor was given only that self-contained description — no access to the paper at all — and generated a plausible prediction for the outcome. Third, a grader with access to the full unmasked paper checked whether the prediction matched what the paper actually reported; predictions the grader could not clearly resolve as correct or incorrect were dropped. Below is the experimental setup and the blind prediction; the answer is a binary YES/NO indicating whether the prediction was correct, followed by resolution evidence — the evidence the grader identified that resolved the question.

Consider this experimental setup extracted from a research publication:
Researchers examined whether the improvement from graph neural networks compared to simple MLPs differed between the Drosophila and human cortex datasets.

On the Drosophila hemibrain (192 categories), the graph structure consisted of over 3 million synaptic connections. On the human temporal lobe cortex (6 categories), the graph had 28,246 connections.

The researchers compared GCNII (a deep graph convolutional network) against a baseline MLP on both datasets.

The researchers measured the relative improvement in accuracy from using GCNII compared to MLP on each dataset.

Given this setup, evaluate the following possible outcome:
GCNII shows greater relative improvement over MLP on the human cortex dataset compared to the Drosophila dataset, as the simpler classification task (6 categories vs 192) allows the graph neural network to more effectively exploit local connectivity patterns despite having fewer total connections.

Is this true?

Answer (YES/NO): NO